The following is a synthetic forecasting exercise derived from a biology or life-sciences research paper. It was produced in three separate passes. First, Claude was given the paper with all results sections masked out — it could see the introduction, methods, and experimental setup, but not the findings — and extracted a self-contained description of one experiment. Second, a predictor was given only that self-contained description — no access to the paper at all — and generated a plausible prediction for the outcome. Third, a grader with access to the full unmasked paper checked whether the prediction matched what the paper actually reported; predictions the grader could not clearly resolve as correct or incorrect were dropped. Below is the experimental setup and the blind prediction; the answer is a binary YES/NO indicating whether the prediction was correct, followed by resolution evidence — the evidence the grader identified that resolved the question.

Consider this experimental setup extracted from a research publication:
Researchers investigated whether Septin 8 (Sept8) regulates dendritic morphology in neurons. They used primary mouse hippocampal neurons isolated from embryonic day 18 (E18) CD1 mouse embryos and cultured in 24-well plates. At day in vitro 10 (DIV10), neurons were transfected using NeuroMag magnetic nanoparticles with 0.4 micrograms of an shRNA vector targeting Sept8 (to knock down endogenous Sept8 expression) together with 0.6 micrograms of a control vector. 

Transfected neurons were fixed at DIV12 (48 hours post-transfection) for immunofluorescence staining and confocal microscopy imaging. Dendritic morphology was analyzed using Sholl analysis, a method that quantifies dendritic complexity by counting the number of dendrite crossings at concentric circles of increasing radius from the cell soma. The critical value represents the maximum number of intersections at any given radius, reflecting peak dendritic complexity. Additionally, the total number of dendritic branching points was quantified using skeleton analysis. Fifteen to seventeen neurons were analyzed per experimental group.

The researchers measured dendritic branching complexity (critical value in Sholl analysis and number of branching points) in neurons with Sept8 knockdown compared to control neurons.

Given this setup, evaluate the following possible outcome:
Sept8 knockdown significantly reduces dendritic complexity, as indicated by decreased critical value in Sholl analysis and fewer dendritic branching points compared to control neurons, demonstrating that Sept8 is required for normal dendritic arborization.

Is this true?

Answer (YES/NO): YES